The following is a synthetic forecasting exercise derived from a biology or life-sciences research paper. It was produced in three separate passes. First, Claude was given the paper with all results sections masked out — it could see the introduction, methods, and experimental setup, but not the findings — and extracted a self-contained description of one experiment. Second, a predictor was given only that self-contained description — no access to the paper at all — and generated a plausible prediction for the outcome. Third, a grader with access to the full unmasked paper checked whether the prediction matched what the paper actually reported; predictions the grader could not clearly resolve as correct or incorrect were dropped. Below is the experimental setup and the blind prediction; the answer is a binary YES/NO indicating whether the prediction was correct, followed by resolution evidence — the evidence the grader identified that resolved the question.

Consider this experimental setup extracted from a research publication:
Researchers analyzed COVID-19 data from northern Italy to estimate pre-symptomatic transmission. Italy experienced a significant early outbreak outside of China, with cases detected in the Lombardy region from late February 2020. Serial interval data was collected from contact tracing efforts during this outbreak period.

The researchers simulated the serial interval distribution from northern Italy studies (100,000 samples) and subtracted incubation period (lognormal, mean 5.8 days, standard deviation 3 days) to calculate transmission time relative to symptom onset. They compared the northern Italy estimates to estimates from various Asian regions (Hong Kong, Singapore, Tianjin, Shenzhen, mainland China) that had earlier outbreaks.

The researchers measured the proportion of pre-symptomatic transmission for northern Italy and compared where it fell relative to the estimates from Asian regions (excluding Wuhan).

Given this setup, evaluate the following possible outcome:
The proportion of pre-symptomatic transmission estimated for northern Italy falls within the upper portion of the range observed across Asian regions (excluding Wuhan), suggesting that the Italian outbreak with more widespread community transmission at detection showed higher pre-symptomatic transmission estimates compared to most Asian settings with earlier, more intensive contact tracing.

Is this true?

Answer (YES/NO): NO